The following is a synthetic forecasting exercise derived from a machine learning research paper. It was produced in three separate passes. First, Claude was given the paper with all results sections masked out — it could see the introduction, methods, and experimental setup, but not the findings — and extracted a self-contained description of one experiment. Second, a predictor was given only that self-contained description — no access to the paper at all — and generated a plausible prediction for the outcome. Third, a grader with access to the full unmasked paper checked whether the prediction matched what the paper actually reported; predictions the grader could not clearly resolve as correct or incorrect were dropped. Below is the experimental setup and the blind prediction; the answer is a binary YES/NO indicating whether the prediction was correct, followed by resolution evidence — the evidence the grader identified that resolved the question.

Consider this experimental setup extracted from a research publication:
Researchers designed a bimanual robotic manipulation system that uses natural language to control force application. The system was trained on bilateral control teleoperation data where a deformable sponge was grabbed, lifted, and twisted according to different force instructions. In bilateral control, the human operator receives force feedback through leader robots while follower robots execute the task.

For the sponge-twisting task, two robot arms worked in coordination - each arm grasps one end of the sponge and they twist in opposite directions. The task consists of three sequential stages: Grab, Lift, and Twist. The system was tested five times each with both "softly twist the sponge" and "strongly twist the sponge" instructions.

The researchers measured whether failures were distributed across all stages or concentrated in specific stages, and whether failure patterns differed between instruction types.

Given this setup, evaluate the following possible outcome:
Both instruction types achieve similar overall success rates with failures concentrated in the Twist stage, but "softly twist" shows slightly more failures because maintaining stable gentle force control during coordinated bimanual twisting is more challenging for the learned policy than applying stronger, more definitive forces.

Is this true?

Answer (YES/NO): NO